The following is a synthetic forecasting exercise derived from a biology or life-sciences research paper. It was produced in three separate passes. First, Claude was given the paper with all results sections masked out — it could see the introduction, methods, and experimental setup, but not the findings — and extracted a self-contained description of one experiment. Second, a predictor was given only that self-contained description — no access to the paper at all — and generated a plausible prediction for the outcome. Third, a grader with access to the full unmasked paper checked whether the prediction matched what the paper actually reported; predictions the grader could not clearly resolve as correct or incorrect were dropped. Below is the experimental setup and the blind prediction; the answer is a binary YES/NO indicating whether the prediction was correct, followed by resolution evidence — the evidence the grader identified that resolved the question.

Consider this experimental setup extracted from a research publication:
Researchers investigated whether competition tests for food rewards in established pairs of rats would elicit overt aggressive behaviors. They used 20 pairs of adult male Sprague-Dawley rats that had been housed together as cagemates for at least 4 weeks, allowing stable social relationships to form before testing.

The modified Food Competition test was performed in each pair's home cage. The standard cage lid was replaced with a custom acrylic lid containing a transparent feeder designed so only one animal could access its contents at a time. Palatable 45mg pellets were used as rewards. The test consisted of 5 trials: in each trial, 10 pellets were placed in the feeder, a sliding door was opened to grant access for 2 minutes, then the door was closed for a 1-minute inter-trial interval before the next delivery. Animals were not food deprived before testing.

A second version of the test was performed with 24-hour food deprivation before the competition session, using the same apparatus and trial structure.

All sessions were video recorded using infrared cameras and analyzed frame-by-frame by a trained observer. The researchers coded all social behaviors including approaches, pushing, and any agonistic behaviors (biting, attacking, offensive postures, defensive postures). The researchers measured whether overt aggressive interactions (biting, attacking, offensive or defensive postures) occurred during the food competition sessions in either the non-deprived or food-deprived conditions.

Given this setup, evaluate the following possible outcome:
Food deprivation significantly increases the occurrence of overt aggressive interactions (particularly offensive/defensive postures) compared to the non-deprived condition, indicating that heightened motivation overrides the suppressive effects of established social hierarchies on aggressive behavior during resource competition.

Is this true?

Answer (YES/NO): NO